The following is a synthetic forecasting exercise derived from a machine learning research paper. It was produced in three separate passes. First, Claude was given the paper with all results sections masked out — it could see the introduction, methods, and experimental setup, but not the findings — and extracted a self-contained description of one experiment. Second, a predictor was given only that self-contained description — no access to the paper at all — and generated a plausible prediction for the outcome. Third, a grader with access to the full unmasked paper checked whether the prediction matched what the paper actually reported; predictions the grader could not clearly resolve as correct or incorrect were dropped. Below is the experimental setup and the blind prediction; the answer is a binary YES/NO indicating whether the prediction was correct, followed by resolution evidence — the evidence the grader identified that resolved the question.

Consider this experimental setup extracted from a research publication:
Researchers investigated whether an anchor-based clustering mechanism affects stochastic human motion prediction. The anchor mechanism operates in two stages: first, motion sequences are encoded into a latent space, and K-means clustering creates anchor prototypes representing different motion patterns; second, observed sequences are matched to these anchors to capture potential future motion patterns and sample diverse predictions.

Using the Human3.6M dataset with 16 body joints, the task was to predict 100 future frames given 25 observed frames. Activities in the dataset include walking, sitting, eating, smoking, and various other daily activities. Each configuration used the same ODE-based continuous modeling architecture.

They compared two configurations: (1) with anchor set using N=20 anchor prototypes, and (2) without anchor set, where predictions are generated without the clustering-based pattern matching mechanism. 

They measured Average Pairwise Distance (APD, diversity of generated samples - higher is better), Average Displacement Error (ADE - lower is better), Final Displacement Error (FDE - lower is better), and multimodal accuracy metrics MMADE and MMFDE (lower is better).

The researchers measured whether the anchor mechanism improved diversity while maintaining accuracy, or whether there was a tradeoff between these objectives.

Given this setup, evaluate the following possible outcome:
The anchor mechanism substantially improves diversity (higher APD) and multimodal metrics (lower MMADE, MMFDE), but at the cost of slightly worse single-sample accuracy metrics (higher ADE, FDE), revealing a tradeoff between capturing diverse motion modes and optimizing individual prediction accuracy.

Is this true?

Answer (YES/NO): NO